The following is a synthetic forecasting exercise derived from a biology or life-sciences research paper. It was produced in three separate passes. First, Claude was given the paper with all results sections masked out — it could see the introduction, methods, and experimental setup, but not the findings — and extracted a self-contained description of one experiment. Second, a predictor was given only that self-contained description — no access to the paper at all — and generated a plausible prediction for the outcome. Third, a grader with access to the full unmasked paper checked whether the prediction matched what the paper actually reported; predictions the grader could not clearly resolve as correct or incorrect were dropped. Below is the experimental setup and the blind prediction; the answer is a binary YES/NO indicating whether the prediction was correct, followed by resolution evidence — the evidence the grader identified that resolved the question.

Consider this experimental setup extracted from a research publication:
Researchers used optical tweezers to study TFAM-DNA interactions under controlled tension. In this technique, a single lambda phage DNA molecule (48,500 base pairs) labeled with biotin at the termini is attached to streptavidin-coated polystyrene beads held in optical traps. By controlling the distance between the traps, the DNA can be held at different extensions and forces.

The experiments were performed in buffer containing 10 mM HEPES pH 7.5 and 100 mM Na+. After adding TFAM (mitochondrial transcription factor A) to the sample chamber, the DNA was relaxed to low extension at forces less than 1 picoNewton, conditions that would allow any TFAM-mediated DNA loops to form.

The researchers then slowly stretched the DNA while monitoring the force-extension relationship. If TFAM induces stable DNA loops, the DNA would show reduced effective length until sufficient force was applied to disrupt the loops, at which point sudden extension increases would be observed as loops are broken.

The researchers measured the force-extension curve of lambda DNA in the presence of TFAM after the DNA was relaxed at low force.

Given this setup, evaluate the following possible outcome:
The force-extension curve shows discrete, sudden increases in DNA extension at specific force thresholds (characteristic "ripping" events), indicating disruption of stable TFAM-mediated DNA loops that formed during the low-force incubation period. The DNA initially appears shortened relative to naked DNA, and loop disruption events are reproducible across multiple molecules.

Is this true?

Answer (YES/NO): YES